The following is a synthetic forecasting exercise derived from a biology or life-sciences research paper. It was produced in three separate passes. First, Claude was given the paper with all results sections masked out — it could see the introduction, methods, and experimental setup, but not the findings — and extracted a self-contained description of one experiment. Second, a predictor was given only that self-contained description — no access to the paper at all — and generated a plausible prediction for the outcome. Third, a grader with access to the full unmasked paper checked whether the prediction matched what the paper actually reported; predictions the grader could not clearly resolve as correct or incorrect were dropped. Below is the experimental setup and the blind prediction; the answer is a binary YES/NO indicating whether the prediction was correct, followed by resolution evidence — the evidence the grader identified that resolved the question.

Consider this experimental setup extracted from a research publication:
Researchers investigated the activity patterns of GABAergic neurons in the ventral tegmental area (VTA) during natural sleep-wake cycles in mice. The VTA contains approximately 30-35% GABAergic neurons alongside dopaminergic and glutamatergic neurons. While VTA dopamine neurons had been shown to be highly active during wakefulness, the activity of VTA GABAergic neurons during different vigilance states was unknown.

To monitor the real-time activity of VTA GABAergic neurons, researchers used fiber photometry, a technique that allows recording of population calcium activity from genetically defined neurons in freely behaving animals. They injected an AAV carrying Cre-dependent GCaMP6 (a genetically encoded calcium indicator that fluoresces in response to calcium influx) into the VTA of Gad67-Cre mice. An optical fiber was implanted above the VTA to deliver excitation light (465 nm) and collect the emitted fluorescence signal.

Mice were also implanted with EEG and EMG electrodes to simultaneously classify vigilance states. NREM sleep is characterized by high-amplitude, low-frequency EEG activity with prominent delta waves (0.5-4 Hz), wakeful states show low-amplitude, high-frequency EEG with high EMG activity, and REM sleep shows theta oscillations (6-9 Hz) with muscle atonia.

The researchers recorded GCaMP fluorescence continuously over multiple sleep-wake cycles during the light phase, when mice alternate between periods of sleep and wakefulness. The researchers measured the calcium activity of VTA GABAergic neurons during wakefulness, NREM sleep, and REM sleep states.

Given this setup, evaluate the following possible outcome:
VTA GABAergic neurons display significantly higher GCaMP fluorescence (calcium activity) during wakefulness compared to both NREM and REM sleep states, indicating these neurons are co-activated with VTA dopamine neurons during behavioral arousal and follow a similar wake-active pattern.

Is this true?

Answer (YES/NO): NO